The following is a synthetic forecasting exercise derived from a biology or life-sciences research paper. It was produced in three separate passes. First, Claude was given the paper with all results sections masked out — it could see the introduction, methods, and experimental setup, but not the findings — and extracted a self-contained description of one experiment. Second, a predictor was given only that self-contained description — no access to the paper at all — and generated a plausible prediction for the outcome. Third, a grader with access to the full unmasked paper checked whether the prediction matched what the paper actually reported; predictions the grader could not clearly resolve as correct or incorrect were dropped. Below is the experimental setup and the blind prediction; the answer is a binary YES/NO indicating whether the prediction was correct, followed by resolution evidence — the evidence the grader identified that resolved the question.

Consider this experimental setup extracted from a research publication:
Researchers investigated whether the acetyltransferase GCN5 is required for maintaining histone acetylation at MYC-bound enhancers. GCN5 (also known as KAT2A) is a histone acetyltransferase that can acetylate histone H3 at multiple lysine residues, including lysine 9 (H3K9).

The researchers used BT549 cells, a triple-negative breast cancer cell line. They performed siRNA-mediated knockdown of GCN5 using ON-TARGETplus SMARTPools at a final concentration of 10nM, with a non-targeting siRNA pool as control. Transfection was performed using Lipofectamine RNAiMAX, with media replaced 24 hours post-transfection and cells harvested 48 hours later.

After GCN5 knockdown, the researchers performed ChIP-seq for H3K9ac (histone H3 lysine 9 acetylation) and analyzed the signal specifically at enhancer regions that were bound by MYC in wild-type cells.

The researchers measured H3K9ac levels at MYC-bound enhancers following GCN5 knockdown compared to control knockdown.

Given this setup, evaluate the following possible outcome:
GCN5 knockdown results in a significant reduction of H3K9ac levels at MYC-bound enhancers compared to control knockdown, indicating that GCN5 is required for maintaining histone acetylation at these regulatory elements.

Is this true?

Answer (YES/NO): YES